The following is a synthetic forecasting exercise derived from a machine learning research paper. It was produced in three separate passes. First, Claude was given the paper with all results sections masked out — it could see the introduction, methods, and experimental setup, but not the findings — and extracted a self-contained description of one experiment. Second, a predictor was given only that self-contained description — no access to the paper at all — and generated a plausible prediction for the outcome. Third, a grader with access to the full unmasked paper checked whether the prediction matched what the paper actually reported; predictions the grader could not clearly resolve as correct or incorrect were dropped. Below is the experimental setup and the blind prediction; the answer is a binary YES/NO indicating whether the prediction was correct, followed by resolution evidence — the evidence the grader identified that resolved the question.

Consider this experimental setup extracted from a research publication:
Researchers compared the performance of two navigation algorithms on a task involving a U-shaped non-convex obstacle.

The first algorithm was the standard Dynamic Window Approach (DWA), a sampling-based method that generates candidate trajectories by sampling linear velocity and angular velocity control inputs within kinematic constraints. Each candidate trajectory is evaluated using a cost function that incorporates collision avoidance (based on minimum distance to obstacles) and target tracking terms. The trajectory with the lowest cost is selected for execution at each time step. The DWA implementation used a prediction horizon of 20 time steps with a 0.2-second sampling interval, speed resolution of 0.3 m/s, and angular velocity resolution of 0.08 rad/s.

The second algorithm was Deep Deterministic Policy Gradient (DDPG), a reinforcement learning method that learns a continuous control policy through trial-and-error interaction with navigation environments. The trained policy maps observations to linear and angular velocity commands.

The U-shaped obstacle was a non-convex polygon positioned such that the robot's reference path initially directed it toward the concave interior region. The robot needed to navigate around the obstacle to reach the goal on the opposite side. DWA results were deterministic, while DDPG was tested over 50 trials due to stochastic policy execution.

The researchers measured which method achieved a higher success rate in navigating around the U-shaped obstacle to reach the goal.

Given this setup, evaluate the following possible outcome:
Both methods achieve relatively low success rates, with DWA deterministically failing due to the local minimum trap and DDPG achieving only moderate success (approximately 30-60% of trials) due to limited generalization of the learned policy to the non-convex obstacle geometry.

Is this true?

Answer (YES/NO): NO